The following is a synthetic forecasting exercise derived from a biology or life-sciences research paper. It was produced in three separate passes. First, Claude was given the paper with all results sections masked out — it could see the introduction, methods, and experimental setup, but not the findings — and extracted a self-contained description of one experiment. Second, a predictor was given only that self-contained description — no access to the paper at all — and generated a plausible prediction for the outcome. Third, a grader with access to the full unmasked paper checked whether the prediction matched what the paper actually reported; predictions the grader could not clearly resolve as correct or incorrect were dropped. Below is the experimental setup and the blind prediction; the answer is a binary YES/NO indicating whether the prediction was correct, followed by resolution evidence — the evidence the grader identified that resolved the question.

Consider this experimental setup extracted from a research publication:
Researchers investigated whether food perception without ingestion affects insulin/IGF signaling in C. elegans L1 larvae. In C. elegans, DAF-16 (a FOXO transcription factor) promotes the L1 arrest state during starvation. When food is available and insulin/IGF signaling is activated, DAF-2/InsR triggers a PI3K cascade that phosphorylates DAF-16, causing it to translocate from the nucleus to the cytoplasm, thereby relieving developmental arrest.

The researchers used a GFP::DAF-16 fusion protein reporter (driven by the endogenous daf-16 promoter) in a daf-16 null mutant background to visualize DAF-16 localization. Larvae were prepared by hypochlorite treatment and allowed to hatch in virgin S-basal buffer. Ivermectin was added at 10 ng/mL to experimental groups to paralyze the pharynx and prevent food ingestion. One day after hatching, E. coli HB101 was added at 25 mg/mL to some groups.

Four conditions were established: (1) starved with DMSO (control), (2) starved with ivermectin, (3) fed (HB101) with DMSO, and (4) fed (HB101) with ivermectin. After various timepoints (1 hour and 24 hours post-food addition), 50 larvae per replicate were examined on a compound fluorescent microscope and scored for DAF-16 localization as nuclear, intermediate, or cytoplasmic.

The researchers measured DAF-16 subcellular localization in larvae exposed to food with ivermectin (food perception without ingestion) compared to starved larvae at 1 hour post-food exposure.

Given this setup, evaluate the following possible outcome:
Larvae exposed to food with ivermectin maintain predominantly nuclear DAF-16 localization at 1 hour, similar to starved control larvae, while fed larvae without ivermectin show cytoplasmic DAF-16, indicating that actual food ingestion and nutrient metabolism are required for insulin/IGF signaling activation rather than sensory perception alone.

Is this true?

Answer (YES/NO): NO